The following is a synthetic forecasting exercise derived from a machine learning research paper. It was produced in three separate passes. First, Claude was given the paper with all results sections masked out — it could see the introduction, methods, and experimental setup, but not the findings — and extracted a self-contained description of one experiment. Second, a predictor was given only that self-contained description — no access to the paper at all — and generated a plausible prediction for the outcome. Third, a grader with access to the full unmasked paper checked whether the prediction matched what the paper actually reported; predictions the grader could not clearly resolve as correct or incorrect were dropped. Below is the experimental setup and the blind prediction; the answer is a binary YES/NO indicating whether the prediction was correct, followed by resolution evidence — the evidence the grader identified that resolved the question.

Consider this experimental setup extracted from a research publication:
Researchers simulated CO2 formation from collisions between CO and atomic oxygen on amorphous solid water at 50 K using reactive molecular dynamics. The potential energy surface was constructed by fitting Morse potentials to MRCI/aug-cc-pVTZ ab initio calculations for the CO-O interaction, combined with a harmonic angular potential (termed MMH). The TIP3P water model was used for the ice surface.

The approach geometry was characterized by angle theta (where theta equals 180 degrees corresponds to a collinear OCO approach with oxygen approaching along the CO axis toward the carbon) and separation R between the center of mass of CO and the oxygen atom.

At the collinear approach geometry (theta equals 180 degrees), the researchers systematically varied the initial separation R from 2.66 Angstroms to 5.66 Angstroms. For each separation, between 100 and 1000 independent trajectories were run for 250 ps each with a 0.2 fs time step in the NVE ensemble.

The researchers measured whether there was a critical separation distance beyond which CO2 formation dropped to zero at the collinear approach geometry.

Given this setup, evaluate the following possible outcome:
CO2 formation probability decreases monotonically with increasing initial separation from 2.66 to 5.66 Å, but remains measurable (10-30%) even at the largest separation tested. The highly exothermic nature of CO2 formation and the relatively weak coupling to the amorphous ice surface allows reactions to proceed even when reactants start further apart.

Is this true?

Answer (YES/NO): NO